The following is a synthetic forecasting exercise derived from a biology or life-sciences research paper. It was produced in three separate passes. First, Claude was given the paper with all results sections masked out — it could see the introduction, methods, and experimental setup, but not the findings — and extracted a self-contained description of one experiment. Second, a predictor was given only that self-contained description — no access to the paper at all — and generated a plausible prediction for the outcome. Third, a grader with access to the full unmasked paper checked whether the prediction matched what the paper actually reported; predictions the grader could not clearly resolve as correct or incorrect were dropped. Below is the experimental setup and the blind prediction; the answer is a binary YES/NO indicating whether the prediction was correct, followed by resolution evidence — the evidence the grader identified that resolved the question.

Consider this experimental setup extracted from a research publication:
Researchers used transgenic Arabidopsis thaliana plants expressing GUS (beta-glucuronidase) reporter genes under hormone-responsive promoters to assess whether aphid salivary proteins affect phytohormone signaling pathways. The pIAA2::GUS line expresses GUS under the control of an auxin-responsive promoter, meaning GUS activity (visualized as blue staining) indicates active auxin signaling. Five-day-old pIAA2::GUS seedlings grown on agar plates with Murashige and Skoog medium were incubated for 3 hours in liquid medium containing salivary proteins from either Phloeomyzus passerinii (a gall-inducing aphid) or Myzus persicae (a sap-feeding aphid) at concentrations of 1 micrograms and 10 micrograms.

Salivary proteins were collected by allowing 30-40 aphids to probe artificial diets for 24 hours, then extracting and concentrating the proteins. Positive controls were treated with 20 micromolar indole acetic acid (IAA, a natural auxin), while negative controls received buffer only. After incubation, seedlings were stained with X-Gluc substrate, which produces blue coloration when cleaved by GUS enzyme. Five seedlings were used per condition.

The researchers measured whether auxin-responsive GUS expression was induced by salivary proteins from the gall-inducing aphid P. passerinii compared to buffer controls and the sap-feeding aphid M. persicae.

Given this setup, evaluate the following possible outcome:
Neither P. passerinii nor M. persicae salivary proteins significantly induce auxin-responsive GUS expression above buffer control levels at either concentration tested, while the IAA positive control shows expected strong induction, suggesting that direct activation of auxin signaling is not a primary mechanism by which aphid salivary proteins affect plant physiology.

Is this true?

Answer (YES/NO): NO